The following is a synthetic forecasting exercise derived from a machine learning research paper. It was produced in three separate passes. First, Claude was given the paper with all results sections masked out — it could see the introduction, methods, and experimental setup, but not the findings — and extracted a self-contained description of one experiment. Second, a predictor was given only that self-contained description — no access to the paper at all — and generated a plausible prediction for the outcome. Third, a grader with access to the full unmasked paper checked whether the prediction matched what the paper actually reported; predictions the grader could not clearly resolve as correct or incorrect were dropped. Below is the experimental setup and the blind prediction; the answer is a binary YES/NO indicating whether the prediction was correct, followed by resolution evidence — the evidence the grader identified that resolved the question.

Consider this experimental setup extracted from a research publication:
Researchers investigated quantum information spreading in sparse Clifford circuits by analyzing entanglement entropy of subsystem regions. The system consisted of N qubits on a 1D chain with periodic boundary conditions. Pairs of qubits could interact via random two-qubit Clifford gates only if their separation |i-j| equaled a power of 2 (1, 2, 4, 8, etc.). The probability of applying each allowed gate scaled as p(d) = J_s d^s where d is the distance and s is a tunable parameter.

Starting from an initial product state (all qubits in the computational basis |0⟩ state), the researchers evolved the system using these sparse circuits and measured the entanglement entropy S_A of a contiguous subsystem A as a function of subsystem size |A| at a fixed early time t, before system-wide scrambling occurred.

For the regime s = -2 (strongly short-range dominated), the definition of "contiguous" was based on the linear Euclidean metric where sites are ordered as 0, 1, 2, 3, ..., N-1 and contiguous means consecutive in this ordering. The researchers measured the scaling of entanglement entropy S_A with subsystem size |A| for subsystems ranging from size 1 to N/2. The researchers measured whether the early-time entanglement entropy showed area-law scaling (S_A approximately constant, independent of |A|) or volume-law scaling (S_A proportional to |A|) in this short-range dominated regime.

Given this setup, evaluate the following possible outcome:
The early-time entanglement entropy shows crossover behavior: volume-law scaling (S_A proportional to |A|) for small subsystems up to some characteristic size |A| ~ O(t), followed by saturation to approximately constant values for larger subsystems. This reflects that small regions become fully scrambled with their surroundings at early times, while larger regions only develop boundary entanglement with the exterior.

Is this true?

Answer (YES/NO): YES